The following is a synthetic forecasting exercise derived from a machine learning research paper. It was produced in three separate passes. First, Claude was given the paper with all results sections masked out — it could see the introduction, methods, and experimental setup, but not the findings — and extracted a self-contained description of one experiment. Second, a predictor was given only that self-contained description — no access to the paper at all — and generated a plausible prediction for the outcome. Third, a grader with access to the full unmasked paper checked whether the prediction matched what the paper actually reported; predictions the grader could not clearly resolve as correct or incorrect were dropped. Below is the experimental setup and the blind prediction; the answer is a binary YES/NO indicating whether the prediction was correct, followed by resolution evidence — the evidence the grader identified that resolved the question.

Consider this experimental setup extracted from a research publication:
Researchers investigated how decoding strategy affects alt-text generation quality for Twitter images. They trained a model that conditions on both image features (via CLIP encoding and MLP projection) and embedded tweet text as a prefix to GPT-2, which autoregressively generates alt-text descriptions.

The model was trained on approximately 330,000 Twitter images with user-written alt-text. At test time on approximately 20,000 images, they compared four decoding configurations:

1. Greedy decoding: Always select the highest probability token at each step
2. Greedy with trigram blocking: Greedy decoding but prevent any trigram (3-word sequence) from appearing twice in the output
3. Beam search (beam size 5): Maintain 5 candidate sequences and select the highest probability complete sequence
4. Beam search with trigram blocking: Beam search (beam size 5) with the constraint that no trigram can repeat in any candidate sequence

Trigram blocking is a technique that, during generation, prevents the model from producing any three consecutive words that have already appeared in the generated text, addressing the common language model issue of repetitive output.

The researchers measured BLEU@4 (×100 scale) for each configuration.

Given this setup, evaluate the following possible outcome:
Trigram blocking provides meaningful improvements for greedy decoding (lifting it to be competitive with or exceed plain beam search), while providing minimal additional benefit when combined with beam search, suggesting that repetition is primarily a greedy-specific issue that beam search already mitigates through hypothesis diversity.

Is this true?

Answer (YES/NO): NO